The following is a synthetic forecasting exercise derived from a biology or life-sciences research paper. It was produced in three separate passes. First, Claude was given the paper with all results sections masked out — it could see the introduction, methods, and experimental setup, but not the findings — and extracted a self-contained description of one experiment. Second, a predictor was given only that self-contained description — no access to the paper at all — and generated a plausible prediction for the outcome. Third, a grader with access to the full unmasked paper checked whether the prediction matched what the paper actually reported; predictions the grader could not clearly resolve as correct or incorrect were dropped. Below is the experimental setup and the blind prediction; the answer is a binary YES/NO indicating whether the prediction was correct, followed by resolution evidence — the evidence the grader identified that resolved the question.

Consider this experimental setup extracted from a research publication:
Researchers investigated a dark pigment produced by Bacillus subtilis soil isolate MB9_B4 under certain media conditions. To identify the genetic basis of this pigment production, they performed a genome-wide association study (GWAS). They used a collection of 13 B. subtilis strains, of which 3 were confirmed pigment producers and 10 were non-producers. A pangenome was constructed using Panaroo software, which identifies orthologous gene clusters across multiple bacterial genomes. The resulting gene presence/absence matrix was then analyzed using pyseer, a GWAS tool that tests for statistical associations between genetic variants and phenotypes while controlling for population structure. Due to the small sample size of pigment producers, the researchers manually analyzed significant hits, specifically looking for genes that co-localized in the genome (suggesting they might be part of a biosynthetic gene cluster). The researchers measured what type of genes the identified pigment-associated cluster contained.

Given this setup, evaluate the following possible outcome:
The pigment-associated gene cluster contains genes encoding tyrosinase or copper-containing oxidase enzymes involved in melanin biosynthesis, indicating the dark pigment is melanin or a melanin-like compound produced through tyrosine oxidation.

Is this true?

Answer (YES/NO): NO